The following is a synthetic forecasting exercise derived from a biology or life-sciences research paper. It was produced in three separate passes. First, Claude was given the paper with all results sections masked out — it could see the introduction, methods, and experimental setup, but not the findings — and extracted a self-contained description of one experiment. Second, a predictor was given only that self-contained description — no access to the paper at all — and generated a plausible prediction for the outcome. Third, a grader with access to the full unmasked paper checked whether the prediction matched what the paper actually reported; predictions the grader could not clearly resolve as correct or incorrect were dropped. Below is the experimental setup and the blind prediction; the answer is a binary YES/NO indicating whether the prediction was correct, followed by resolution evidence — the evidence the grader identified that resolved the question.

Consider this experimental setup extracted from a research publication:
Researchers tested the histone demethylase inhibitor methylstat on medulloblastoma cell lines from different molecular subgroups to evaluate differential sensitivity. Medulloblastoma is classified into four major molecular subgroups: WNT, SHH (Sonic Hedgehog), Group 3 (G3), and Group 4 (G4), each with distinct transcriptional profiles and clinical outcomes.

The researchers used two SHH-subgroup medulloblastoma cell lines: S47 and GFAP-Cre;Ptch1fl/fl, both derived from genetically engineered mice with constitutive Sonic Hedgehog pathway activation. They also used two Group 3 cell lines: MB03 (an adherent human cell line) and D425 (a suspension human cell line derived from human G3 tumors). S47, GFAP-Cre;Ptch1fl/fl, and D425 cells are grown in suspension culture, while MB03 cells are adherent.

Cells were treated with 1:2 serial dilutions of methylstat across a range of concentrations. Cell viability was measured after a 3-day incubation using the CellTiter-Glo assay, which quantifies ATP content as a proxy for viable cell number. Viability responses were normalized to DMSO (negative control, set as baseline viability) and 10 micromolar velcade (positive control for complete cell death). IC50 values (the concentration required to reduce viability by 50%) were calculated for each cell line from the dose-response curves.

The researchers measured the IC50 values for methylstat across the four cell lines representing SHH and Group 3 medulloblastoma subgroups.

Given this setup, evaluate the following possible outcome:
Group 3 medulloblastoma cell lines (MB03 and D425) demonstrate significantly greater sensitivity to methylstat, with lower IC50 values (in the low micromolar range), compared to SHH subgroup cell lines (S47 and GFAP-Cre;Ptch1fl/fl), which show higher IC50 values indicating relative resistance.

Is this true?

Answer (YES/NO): NO